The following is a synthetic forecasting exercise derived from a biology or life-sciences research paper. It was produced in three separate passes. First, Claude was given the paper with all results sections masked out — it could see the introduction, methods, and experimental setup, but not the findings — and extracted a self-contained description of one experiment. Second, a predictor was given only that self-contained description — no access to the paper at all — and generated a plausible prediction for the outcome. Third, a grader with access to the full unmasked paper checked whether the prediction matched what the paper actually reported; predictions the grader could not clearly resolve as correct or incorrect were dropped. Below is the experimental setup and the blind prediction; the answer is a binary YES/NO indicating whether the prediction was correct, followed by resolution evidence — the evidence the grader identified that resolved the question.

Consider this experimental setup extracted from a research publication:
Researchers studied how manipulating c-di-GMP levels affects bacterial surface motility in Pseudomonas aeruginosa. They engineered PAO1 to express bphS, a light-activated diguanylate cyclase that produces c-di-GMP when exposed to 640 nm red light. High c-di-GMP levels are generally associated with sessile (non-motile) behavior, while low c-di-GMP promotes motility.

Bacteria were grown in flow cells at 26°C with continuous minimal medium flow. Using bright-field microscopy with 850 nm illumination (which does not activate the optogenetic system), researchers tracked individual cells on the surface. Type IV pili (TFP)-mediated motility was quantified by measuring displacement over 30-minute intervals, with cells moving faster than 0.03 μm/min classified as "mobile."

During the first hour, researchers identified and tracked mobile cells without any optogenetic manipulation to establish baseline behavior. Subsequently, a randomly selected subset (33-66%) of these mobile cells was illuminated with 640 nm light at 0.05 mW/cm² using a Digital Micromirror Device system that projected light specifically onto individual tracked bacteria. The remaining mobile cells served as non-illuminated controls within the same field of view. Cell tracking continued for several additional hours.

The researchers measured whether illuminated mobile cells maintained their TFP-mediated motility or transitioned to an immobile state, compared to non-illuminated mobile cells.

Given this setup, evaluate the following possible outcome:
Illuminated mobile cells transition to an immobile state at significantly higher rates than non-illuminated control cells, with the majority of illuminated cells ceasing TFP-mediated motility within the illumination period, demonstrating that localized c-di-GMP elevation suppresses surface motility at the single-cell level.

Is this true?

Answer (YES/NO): YES